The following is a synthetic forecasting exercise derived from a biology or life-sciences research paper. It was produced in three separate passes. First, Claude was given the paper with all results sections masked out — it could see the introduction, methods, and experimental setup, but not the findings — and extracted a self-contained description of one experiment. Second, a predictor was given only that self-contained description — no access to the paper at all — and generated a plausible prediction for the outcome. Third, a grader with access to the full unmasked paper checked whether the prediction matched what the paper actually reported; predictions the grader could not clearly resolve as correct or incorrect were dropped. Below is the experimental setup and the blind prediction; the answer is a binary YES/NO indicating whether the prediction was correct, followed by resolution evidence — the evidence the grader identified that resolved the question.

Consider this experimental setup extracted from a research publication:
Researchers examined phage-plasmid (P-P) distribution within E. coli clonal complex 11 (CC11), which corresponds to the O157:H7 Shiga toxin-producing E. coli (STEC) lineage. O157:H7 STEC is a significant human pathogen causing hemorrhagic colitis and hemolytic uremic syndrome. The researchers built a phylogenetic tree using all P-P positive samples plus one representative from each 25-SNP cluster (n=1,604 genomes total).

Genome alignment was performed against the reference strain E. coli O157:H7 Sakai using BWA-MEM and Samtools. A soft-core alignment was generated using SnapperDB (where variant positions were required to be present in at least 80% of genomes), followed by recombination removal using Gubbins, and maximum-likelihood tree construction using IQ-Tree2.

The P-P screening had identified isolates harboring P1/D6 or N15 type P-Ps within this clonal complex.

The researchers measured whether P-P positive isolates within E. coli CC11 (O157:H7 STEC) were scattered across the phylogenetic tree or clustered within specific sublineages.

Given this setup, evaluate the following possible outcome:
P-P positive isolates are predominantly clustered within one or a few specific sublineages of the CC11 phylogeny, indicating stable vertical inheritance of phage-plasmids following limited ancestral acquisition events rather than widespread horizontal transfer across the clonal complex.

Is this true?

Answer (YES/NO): YES